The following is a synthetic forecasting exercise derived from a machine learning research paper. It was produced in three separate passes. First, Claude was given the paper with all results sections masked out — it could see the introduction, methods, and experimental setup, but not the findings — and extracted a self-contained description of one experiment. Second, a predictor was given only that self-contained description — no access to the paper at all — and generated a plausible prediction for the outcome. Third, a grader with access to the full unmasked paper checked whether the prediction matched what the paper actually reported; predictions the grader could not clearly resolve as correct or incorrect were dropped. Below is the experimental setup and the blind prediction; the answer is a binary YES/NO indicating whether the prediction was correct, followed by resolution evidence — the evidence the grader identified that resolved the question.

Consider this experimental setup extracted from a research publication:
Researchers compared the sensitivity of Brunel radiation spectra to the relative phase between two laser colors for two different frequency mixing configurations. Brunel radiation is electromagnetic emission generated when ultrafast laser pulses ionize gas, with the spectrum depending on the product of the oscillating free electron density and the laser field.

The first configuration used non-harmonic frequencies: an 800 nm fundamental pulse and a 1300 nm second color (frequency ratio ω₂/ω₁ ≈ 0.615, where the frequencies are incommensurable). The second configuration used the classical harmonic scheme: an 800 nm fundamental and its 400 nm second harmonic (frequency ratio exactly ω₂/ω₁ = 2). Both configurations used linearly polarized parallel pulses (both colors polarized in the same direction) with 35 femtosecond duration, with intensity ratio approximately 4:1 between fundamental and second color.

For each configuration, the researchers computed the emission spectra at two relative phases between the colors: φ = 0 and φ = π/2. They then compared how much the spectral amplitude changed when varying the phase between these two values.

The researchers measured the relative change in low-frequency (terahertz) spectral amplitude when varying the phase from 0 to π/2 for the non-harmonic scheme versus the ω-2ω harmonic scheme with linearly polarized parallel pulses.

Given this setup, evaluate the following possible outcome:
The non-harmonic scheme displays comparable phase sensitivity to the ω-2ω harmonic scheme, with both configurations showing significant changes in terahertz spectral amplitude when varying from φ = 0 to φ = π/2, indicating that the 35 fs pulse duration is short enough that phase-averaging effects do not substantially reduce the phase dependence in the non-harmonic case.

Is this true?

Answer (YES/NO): NO